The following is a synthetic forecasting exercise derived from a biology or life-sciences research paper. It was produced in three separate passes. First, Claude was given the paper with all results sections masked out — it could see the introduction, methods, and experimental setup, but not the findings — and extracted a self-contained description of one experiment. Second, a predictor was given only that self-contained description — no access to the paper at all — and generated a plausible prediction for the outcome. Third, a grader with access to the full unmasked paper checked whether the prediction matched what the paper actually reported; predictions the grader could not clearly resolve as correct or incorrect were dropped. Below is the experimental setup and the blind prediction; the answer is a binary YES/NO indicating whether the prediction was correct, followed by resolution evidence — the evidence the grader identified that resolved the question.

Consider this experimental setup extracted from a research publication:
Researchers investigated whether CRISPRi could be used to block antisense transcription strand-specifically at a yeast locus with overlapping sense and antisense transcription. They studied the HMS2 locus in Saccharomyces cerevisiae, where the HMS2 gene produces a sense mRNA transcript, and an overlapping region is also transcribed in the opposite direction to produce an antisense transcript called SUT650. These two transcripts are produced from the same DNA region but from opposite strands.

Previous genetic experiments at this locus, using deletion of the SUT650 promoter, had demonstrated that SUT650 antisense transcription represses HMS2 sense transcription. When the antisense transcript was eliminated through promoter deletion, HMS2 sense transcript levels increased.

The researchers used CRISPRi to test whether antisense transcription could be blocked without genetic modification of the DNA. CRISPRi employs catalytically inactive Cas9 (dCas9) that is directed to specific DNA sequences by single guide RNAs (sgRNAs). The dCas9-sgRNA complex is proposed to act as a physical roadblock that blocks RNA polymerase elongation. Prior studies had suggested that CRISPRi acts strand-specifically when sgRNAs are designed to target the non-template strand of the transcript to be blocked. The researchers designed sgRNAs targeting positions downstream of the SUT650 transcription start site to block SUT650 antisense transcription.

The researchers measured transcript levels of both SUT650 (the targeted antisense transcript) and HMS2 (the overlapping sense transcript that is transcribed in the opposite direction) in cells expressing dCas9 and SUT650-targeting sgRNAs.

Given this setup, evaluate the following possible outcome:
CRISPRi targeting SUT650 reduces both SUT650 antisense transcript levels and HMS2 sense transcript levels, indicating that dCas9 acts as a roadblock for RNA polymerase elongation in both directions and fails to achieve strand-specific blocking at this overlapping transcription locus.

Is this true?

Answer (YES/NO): NO